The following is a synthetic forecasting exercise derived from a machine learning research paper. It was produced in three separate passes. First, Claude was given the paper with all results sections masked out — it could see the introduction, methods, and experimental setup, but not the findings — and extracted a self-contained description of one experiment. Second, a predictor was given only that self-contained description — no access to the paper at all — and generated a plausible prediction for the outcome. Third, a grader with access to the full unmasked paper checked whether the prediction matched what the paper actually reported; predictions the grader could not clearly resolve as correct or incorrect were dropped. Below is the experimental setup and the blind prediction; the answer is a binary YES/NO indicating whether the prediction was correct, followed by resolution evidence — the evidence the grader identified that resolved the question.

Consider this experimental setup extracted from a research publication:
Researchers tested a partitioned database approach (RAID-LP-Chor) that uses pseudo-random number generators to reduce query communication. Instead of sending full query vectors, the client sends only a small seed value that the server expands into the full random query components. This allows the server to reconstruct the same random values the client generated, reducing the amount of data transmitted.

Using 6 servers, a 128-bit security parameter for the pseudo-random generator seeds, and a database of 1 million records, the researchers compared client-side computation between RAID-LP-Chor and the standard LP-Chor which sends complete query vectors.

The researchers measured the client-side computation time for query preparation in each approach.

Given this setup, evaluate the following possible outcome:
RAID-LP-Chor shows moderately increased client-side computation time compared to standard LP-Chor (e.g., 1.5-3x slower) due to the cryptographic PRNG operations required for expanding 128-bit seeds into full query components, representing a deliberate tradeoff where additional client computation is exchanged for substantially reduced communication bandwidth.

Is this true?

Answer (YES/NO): NO